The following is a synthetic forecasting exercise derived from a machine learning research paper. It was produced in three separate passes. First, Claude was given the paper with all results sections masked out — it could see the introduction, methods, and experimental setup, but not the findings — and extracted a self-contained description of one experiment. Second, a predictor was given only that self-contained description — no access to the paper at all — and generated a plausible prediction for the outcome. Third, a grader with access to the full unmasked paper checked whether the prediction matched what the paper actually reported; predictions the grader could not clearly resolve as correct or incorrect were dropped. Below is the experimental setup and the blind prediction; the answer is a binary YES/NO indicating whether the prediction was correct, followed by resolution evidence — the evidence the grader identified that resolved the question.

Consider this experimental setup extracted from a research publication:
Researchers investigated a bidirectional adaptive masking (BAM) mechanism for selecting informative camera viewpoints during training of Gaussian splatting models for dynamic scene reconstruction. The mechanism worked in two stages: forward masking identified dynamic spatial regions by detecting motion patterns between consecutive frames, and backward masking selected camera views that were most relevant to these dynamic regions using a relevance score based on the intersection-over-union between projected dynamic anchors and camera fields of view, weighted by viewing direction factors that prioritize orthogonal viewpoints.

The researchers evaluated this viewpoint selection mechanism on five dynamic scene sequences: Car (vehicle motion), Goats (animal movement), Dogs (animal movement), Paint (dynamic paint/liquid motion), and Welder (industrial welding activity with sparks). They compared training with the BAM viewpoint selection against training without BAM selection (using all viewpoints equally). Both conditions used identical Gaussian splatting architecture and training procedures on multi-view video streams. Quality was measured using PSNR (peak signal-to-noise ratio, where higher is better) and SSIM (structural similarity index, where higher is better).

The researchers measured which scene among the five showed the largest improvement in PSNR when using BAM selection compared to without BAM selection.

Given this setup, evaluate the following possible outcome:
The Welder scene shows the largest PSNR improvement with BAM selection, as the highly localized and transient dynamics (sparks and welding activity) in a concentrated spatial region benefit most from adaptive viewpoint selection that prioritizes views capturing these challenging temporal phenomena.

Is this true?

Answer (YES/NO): YES